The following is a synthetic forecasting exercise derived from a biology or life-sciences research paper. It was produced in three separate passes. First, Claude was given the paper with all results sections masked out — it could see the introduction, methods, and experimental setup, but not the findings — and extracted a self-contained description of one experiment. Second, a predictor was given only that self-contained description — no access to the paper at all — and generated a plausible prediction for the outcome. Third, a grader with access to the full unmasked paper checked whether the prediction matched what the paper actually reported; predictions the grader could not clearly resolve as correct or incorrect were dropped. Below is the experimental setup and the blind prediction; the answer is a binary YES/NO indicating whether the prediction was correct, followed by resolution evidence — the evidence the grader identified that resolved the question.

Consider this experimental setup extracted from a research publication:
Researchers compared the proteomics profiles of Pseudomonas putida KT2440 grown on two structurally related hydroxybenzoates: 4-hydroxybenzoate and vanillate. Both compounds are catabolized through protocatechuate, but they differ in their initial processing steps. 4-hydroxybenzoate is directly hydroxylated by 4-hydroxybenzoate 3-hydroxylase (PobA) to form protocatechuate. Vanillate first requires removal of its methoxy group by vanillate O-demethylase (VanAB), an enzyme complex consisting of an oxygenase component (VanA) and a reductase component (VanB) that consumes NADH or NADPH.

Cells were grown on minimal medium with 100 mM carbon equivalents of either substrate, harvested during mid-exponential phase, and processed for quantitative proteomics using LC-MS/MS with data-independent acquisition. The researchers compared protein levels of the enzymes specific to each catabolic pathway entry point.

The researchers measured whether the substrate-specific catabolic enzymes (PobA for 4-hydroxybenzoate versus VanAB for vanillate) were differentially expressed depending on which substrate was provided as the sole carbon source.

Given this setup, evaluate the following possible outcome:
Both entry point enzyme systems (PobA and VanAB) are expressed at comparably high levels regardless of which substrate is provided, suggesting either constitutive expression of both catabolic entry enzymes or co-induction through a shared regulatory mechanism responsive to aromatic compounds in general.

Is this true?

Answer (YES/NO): NO